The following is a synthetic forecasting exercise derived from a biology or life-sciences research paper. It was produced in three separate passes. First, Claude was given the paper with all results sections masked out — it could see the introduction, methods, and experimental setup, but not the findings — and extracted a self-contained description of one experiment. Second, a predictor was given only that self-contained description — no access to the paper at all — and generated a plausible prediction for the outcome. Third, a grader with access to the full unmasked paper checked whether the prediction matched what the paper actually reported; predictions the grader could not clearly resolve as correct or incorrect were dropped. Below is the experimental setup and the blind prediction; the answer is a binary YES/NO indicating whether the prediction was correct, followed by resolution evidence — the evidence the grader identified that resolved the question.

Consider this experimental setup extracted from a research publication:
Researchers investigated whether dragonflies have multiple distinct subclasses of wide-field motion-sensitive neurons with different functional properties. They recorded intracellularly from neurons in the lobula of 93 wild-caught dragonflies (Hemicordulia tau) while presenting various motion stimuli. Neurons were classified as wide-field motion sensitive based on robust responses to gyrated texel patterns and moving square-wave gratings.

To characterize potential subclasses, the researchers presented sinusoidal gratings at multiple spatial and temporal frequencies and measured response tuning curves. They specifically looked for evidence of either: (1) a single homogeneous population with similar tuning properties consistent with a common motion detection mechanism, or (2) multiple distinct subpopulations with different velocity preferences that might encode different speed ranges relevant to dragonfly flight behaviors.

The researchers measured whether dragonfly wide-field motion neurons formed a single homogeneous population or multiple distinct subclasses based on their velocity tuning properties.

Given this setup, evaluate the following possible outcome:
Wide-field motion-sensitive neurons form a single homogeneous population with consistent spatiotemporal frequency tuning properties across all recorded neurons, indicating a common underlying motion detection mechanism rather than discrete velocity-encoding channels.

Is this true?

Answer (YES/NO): NO